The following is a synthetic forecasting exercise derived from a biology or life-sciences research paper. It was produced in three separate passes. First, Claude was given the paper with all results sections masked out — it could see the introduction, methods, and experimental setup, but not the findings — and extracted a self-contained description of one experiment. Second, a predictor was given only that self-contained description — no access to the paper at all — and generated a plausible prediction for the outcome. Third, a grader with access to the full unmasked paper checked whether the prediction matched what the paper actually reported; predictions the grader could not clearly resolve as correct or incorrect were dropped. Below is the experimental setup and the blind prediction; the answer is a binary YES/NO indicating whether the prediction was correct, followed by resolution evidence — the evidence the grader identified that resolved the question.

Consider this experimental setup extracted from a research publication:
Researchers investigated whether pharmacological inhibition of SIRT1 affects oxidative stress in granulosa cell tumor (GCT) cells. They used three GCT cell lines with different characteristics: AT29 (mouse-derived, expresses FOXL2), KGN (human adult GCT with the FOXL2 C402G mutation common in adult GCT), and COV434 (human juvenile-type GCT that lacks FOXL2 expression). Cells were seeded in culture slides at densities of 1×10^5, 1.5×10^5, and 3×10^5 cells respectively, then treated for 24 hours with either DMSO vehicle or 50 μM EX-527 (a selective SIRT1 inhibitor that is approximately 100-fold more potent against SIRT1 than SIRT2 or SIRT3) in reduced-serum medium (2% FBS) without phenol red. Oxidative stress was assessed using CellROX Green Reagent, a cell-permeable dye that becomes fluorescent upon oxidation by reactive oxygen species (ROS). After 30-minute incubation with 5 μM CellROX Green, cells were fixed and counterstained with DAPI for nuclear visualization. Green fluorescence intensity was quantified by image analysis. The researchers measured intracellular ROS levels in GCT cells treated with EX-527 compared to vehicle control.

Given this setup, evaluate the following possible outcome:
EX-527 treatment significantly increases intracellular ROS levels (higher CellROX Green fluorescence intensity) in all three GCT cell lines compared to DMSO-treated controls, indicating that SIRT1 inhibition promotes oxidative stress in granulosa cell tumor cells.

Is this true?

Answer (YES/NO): NO